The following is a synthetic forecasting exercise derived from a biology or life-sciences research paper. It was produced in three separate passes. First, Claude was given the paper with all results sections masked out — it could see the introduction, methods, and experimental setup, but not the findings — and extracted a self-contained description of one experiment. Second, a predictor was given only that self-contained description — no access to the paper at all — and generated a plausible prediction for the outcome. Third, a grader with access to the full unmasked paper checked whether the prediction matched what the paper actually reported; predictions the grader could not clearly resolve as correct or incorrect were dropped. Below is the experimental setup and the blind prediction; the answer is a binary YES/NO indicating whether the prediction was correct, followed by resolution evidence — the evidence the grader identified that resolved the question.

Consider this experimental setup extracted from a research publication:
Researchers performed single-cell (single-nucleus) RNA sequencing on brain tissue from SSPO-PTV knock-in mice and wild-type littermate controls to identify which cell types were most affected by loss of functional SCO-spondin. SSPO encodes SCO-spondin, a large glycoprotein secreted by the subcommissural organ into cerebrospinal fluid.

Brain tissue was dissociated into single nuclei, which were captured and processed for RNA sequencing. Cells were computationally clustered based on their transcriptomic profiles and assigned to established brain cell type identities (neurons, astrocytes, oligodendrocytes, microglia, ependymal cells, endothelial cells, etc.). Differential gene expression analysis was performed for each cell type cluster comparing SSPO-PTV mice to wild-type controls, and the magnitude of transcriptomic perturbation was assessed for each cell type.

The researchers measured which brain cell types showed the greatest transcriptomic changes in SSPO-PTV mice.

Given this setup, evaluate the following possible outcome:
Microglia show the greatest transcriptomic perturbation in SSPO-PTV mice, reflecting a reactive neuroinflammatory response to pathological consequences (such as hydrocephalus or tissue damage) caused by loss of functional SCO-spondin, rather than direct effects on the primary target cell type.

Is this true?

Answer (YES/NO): NO